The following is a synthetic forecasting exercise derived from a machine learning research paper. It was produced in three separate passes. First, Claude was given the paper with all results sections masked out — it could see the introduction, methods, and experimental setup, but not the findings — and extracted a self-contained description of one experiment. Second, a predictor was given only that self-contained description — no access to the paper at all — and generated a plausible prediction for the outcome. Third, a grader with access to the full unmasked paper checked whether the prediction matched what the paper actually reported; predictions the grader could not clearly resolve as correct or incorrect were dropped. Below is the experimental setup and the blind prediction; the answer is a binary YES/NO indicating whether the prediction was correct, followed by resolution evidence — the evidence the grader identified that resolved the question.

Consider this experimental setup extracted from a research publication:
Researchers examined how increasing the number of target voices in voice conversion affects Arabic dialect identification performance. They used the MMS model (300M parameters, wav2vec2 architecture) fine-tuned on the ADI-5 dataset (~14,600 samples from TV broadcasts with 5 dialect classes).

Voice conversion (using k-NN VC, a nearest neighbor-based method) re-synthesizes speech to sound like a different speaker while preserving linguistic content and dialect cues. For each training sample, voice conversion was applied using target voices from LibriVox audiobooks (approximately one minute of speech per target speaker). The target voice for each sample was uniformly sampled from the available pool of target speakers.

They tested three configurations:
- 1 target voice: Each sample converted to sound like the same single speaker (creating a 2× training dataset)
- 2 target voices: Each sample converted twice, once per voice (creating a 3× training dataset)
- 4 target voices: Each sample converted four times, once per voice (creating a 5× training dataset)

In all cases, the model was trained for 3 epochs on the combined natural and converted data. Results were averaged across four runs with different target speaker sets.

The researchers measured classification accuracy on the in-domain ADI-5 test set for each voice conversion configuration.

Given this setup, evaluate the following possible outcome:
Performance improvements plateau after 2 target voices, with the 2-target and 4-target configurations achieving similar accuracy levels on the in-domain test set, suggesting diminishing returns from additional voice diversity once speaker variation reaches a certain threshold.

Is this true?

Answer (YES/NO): NO